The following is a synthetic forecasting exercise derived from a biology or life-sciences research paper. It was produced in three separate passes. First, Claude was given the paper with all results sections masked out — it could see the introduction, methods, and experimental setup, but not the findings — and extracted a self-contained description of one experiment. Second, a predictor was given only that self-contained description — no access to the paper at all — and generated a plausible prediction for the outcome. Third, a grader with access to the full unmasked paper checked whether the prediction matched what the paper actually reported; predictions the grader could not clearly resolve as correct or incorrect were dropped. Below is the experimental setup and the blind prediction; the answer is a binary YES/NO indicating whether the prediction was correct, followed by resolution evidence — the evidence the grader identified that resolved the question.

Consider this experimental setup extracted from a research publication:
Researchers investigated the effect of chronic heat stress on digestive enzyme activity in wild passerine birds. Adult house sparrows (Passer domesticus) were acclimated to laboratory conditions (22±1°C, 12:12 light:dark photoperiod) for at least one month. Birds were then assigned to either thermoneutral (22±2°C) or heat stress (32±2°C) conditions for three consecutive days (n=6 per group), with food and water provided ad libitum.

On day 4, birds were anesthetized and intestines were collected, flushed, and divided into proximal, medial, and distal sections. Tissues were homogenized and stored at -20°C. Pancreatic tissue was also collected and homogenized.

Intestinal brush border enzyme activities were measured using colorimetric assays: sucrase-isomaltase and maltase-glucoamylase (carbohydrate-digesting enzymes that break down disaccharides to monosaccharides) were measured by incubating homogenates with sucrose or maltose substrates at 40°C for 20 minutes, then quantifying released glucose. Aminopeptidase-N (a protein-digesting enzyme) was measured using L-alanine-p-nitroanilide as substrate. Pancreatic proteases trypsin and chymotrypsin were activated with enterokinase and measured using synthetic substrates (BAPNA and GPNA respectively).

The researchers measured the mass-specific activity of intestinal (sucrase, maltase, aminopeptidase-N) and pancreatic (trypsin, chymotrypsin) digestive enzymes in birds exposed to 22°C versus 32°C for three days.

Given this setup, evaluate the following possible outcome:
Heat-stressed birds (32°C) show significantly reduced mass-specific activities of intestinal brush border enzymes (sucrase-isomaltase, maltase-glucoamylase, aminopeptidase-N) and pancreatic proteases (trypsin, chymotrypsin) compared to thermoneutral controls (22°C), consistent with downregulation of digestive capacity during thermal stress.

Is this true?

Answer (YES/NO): NO